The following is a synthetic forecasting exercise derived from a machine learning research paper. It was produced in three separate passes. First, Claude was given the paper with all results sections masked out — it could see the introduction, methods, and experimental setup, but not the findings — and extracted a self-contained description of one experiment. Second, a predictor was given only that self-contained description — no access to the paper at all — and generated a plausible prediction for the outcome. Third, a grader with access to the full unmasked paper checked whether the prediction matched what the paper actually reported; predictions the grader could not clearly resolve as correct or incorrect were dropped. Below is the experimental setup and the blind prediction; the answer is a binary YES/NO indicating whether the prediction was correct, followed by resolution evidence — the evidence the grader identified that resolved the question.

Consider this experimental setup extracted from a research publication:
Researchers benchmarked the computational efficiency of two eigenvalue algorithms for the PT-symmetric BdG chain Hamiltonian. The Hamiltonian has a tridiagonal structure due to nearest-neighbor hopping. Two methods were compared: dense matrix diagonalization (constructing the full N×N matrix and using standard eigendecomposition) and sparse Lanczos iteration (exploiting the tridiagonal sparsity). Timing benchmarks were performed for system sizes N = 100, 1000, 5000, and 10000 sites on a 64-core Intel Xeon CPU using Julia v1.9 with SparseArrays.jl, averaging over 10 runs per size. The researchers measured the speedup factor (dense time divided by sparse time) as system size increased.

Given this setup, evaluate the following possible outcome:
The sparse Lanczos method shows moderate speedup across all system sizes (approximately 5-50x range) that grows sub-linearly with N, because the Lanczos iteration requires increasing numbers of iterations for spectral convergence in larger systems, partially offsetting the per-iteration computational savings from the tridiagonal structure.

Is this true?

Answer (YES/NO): NO